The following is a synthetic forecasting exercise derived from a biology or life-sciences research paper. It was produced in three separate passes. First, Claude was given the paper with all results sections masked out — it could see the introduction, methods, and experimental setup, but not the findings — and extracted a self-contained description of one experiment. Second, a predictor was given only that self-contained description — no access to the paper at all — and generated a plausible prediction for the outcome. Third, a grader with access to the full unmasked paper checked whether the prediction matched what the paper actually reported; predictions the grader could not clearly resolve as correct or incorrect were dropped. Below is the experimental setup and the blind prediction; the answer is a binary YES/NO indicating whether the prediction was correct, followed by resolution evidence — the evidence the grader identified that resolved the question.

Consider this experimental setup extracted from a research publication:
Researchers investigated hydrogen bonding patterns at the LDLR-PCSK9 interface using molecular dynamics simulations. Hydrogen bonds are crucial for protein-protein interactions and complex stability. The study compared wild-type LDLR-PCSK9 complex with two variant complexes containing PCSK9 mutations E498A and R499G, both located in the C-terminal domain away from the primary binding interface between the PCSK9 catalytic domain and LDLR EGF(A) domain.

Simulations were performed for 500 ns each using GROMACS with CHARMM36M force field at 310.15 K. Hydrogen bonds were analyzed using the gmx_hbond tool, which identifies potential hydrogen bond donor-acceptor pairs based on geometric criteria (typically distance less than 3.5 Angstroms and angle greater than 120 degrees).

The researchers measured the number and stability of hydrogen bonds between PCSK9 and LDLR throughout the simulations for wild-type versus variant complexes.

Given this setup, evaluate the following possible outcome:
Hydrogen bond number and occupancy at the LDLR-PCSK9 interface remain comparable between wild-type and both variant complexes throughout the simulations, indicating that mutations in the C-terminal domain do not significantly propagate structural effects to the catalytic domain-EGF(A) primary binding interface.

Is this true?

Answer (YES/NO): NO